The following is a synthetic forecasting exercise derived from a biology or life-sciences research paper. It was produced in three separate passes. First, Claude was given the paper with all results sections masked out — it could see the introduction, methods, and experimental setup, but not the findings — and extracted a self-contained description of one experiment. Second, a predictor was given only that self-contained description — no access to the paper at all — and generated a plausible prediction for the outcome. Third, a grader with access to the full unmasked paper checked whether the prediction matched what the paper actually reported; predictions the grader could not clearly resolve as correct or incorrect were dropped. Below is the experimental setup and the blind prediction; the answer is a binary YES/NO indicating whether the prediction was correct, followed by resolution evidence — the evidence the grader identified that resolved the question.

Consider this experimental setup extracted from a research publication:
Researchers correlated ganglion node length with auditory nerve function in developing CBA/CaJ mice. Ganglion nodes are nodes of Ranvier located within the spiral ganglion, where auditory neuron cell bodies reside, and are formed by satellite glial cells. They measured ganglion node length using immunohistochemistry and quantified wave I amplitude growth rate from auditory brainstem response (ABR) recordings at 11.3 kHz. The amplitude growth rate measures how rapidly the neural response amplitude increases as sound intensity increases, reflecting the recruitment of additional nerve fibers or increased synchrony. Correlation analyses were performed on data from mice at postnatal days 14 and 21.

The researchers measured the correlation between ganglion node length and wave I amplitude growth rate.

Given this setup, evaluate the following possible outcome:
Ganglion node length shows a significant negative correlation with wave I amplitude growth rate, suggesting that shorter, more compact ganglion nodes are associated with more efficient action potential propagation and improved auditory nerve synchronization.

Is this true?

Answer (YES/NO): NO